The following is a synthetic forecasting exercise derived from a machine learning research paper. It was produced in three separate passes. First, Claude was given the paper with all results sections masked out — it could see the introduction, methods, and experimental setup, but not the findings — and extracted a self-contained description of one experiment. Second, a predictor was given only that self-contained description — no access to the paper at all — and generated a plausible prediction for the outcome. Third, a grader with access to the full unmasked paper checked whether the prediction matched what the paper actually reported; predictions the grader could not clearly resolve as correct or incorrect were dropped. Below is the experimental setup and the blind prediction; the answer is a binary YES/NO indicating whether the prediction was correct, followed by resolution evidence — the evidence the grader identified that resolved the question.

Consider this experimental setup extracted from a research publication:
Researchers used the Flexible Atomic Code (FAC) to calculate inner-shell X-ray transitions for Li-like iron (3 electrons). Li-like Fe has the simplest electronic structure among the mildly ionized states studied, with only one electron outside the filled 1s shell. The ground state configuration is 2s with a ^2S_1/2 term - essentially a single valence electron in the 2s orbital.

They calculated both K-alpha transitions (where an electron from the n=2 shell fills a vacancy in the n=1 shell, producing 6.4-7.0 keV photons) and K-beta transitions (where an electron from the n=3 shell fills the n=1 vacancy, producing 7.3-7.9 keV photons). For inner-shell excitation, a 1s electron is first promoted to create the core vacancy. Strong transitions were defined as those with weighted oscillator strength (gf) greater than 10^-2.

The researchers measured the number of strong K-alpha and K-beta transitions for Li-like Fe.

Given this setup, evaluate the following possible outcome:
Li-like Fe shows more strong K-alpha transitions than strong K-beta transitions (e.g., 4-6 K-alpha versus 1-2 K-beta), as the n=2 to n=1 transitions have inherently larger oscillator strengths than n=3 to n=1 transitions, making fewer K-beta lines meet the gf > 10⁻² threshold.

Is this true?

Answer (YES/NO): NO